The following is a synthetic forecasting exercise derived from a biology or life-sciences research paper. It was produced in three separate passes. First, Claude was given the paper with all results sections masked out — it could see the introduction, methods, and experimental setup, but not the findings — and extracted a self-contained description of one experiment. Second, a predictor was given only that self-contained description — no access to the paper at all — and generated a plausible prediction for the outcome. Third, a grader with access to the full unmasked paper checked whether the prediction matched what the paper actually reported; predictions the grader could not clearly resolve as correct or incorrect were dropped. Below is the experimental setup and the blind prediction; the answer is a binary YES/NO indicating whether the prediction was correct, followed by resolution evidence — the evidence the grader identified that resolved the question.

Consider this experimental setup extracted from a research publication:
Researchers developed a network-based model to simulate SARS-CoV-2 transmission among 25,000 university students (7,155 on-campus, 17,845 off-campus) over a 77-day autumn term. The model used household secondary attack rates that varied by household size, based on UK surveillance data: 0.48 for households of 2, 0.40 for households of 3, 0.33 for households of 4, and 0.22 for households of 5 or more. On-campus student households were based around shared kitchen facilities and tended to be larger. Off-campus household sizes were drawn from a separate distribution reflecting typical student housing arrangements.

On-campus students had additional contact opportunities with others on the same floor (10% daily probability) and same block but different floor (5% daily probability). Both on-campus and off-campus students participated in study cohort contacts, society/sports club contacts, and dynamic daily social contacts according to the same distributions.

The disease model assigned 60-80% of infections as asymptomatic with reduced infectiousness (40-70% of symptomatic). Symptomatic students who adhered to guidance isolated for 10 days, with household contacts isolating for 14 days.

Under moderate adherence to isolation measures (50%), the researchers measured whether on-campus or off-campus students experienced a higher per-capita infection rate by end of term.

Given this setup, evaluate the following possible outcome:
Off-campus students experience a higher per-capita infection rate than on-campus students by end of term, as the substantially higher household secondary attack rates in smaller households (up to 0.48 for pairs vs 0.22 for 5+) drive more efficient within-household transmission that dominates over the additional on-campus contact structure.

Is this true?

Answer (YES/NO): NO